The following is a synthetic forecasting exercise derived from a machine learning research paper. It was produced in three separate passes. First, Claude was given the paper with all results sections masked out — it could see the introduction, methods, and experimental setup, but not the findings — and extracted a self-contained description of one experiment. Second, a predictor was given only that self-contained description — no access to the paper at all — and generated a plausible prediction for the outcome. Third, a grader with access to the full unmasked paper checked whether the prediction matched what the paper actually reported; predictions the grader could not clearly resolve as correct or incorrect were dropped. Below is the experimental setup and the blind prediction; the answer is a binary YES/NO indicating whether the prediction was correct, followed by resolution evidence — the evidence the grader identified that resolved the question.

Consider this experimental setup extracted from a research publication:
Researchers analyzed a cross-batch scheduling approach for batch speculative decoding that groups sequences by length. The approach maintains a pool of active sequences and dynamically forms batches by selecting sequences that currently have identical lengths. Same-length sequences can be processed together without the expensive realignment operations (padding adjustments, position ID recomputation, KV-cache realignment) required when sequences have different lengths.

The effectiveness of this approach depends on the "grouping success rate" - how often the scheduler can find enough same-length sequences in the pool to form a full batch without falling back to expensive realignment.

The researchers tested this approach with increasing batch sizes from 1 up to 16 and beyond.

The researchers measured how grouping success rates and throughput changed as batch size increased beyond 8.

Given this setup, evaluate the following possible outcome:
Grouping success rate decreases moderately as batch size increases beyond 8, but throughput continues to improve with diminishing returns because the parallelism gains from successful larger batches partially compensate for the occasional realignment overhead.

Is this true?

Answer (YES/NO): NO